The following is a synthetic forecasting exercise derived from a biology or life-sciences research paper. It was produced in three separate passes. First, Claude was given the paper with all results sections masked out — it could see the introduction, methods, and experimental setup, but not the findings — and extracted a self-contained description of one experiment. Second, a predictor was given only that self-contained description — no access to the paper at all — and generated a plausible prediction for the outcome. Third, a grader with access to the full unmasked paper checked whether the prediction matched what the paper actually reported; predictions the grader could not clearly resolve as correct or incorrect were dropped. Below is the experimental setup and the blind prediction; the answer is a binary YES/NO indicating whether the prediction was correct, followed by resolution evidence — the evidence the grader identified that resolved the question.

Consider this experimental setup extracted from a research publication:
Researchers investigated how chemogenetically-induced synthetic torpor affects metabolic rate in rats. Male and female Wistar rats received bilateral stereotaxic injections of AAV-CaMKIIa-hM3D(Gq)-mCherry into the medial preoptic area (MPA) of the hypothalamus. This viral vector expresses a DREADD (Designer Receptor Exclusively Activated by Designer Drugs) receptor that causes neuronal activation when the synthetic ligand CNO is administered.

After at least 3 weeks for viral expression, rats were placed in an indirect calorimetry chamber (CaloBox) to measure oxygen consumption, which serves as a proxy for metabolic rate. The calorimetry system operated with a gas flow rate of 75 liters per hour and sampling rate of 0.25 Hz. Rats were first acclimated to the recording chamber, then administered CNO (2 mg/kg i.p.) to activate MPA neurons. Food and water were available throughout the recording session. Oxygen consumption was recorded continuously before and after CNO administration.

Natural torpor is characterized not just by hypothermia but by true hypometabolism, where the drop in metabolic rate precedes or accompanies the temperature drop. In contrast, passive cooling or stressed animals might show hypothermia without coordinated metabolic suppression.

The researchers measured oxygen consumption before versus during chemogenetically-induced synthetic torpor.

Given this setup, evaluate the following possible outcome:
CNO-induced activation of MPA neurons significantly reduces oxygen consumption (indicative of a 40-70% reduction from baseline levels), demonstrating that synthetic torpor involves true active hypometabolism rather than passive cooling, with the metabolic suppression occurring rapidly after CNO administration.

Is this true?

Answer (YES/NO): NO